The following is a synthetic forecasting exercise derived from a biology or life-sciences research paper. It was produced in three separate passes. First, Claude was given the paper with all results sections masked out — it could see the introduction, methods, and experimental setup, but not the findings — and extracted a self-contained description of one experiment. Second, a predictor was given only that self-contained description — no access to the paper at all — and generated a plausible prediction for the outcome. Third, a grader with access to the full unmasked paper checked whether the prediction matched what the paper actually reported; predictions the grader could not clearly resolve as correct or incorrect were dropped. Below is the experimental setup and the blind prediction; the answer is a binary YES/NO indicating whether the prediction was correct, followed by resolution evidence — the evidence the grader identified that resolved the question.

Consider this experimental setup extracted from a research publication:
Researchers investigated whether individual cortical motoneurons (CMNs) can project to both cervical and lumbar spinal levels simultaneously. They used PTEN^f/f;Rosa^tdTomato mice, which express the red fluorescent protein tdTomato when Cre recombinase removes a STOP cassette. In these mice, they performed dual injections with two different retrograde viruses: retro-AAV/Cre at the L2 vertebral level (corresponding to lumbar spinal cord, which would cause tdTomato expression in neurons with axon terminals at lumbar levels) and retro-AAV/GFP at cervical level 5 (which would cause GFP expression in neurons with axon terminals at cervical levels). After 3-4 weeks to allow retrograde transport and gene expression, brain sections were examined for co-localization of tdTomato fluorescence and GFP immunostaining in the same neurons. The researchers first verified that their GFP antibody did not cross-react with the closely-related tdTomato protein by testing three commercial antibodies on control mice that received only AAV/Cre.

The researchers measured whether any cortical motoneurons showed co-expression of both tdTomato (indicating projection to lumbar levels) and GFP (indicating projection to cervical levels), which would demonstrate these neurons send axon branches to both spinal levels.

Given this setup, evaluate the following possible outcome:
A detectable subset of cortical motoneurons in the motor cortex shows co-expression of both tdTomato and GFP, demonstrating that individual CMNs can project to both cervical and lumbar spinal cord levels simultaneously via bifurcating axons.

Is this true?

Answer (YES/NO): NO